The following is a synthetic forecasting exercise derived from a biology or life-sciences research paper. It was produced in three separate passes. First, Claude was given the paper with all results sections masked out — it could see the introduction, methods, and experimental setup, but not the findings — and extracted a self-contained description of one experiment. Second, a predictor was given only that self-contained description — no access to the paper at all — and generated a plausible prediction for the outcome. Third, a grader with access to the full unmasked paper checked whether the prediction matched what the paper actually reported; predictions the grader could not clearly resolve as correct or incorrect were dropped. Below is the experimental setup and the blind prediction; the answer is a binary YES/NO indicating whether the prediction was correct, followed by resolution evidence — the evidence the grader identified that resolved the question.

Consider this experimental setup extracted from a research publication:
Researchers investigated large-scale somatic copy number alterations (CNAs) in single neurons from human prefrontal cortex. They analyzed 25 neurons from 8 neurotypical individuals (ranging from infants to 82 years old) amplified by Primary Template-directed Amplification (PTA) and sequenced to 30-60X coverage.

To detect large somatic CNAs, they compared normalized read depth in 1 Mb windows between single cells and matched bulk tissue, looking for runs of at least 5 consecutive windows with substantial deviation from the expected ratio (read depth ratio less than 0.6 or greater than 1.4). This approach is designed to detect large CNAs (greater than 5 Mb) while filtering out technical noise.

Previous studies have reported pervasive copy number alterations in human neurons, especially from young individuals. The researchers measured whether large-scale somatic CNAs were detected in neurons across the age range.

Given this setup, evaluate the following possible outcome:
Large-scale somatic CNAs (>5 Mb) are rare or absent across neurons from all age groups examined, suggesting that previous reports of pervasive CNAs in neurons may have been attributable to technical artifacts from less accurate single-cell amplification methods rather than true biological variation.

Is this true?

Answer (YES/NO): YES